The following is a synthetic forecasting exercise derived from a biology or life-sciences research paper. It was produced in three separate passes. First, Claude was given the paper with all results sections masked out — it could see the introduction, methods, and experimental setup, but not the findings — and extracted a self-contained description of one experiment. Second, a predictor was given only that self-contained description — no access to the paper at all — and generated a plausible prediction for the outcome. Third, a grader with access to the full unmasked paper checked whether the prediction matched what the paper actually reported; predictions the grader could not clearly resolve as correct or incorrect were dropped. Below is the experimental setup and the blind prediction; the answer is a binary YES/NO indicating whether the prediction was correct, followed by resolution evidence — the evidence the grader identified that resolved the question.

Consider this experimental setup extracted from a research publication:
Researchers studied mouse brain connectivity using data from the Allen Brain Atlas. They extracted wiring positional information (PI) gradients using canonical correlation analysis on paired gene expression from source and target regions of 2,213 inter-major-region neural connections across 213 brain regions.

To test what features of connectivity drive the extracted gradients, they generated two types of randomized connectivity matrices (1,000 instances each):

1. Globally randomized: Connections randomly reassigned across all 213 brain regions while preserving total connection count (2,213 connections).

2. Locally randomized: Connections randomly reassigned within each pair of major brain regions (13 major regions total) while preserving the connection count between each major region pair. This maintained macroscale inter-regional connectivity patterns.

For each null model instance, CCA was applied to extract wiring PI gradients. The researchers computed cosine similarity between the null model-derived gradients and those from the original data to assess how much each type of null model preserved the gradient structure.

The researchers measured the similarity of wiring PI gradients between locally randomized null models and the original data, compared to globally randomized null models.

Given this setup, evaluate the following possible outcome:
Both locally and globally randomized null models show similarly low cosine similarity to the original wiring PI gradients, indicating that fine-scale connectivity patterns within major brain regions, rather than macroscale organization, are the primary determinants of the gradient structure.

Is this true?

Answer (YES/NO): NO